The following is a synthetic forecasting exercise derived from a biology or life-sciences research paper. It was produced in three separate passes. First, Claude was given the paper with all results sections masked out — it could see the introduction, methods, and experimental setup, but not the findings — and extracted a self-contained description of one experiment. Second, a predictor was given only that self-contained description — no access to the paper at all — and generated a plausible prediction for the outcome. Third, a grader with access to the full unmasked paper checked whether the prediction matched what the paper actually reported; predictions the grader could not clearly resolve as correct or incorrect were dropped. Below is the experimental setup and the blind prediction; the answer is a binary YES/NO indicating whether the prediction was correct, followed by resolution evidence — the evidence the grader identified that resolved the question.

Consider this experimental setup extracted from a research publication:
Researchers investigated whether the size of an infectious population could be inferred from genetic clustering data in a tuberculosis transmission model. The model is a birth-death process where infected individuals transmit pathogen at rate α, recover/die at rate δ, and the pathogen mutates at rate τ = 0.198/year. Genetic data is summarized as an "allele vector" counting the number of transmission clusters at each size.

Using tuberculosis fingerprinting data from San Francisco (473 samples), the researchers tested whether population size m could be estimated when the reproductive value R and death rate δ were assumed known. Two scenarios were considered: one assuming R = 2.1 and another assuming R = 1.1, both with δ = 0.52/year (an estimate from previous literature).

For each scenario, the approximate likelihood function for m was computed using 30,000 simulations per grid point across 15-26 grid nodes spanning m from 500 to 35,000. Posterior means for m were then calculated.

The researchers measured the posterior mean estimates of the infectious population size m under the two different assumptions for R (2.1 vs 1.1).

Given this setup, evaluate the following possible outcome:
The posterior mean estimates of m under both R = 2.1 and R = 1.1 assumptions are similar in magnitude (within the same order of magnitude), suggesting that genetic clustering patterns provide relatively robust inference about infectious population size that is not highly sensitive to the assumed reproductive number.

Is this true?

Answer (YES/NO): NO